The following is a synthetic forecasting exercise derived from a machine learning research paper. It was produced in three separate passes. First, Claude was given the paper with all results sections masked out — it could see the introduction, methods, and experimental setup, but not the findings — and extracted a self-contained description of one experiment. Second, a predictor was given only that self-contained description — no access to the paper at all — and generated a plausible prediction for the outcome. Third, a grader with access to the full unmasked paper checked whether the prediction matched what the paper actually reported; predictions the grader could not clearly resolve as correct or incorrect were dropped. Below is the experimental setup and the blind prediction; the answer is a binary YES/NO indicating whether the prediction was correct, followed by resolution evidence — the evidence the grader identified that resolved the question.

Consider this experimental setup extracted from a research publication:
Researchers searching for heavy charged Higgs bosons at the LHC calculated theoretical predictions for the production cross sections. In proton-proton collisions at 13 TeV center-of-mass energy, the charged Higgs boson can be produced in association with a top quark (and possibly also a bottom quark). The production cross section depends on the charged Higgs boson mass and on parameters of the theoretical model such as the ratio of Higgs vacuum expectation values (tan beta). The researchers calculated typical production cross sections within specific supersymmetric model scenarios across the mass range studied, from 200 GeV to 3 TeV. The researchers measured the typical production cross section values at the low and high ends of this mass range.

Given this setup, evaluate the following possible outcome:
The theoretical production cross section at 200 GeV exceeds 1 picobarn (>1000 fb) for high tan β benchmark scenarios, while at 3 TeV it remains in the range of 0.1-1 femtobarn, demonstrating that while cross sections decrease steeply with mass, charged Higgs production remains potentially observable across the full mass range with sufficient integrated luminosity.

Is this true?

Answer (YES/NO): NO